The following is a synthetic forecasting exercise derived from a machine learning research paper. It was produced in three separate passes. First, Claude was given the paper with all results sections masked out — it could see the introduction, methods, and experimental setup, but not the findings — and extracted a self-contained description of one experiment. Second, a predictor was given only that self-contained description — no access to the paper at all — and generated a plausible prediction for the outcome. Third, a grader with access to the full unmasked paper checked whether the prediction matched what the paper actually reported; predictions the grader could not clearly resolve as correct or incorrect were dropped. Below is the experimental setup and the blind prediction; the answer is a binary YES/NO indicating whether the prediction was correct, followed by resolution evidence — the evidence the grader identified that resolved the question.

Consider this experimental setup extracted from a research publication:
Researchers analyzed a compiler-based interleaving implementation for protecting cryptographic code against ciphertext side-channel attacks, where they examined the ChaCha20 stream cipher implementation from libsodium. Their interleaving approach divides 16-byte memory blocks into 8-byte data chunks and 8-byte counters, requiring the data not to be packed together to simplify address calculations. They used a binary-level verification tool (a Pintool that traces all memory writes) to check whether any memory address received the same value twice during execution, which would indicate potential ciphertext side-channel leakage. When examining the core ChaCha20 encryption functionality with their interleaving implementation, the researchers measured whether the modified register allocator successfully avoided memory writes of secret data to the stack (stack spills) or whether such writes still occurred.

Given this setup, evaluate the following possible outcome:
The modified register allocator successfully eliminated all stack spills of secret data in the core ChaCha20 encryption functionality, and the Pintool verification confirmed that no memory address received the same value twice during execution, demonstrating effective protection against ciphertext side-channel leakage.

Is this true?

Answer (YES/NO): NO